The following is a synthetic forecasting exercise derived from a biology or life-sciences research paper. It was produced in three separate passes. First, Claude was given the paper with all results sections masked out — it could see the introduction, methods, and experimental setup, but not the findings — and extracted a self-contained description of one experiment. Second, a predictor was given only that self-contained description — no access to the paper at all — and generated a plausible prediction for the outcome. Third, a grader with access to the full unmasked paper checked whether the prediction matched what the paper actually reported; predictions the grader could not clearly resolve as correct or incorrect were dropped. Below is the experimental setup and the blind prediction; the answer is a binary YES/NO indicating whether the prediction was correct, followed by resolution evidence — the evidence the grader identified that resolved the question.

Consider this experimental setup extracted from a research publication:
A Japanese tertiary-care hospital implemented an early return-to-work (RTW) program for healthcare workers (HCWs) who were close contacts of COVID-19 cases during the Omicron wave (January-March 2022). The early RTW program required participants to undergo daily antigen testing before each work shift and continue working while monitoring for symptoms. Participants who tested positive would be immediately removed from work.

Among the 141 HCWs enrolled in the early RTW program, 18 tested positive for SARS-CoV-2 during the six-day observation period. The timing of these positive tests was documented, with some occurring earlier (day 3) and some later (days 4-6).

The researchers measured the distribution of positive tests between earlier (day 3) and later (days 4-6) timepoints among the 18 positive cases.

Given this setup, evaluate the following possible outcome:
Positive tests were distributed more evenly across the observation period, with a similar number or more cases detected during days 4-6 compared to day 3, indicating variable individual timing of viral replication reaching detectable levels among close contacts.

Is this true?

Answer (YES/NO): YES